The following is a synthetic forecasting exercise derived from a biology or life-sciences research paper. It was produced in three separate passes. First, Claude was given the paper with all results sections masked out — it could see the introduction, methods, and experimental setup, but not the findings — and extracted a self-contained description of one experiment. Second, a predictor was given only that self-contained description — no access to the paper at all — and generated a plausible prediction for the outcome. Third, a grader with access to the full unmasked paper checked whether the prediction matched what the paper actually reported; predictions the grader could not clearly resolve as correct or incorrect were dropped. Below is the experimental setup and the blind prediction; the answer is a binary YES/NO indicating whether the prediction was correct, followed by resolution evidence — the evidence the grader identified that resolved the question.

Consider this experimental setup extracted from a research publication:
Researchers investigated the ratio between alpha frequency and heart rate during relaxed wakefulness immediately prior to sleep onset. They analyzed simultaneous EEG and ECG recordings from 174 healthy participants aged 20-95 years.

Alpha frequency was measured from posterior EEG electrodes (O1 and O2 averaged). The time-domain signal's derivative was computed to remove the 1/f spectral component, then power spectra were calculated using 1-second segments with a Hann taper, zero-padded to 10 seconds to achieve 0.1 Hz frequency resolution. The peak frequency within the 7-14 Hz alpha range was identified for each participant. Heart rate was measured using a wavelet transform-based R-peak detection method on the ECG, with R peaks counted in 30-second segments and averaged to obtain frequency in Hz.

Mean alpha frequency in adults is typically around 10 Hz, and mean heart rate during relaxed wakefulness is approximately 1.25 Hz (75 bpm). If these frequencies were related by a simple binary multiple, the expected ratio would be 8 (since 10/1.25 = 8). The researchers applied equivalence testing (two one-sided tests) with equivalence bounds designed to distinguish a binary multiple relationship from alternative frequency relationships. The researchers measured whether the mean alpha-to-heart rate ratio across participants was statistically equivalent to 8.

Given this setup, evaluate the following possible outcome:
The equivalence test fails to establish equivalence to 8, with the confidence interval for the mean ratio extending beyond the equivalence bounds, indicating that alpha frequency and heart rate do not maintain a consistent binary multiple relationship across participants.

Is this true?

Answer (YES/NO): YES